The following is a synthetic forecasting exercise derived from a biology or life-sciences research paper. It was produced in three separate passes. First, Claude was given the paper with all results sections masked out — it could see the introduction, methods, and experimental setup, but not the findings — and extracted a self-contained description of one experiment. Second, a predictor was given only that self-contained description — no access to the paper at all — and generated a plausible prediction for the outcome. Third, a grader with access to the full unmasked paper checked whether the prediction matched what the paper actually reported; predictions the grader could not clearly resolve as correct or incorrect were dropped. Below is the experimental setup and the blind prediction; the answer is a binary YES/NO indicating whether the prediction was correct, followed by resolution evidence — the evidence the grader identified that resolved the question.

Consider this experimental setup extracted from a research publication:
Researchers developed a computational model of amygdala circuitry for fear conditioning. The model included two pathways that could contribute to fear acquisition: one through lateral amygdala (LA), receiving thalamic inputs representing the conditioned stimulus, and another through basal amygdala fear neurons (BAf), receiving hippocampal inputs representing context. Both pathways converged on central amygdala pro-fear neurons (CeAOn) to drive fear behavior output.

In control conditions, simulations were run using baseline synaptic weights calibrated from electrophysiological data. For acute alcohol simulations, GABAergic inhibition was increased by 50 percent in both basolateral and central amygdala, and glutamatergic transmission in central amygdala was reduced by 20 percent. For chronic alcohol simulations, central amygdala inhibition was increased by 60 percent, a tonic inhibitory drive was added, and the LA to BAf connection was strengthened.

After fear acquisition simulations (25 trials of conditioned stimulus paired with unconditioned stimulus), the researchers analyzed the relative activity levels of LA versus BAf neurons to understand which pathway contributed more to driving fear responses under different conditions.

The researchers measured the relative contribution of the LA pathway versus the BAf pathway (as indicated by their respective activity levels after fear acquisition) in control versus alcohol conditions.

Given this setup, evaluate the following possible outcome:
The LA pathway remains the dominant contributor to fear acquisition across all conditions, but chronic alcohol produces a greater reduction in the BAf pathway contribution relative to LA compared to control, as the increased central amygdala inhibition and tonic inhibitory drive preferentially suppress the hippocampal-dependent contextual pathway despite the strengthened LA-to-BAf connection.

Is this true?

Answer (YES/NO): NO